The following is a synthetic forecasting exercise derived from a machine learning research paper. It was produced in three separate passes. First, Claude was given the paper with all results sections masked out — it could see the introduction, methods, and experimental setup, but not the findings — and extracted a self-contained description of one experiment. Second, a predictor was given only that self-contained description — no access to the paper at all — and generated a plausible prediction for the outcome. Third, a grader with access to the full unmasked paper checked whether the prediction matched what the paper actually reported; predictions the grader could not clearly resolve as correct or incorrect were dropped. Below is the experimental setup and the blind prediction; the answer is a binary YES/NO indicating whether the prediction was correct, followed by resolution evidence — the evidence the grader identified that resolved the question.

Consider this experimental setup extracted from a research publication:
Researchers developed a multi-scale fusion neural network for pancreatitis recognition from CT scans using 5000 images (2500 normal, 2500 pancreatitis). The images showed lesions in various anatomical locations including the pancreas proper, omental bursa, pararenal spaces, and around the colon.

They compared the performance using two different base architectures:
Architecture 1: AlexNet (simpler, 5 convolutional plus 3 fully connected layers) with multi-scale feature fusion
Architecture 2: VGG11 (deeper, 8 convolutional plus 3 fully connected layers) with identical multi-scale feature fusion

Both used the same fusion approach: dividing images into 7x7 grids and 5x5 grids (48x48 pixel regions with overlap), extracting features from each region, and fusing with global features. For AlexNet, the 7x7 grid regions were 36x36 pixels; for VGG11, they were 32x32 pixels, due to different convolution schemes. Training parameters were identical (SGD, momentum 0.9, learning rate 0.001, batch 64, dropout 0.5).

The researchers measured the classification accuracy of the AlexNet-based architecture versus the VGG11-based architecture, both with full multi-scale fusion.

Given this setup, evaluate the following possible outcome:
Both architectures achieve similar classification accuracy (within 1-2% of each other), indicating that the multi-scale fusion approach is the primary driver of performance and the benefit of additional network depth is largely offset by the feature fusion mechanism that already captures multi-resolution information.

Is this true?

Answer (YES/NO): NO